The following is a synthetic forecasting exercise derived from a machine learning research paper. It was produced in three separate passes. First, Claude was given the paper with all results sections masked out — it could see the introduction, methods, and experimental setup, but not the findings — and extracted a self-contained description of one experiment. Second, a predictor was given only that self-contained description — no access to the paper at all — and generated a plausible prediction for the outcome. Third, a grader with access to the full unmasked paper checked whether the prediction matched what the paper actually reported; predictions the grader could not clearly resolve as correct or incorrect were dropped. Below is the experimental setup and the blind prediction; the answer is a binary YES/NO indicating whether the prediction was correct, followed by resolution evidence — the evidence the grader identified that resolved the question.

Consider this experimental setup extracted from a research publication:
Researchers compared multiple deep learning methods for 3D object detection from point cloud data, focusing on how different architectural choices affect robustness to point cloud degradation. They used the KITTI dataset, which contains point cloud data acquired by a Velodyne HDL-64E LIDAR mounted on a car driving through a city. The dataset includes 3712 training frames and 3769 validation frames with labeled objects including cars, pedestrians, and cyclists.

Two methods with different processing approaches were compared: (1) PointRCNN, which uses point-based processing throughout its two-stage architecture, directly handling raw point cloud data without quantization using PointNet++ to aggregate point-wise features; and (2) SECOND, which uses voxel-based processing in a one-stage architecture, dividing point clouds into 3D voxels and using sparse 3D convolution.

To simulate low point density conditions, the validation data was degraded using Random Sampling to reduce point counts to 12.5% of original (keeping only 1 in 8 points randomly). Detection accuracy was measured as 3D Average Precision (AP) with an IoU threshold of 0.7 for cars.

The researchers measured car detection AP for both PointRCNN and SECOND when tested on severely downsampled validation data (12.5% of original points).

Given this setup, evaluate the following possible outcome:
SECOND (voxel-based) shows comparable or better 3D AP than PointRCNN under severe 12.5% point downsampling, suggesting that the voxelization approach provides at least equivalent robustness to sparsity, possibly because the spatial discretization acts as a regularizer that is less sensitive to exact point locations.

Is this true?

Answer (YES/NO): NO